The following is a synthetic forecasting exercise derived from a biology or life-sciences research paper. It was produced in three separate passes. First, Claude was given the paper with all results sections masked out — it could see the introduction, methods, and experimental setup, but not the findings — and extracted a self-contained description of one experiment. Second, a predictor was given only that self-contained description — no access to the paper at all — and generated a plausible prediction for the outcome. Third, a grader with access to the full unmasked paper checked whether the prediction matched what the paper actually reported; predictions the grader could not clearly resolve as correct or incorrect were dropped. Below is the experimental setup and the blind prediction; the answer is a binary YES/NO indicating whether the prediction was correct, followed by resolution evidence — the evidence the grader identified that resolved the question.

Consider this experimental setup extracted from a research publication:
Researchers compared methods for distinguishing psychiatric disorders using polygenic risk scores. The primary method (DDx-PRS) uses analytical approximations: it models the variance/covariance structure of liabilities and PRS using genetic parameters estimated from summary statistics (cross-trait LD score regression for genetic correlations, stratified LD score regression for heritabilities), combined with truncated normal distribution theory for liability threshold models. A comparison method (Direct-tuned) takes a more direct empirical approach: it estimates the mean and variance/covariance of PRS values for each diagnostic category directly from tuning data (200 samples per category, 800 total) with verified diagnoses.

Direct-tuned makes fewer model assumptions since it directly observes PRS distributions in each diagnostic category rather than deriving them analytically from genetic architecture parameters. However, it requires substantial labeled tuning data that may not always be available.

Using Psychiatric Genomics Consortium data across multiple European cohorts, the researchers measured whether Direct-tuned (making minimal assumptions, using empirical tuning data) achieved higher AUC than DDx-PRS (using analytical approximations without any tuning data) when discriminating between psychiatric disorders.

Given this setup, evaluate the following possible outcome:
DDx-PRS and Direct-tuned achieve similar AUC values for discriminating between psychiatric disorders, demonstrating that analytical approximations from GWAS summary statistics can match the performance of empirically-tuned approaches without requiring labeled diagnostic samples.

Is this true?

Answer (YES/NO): YES